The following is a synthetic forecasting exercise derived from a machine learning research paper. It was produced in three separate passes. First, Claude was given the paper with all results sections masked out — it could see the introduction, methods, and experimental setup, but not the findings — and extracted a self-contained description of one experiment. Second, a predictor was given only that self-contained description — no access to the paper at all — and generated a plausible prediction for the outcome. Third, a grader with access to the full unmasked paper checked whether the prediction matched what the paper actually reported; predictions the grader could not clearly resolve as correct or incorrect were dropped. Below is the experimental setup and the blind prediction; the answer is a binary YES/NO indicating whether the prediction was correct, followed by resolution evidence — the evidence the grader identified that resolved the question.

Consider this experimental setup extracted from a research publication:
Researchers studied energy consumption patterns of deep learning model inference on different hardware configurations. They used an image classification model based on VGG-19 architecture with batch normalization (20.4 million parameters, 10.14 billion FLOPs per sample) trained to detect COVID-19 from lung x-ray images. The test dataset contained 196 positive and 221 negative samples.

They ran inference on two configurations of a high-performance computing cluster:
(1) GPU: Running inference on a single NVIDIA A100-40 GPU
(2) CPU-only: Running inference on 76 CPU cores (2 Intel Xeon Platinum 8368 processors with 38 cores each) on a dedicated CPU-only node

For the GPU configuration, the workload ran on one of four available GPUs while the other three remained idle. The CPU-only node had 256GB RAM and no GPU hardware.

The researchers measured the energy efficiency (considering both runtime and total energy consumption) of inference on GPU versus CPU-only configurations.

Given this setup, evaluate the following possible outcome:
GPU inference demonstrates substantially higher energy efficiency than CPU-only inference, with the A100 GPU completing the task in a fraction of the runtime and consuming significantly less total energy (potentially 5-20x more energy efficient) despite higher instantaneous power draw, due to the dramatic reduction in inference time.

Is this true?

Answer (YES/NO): NO